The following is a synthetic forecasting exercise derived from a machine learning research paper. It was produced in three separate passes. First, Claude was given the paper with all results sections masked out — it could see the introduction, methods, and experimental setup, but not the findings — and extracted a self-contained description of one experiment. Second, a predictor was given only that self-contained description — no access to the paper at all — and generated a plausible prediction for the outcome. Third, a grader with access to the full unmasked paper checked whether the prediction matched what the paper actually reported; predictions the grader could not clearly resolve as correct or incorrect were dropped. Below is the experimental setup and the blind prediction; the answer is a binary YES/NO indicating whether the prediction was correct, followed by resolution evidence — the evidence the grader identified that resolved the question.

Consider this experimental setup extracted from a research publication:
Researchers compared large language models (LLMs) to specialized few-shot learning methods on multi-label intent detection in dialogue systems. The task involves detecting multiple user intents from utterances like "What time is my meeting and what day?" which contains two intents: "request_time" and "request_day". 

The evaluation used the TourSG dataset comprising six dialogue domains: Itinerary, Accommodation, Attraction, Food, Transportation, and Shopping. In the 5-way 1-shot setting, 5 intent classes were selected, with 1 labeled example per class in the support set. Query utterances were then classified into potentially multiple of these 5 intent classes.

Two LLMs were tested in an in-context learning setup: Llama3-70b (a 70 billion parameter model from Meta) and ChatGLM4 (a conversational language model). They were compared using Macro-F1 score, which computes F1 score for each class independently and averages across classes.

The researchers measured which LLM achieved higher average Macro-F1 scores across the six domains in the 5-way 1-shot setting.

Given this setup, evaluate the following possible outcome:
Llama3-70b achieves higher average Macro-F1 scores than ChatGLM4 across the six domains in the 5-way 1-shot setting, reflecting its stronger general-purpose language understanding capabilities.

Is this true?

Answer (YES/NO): YES